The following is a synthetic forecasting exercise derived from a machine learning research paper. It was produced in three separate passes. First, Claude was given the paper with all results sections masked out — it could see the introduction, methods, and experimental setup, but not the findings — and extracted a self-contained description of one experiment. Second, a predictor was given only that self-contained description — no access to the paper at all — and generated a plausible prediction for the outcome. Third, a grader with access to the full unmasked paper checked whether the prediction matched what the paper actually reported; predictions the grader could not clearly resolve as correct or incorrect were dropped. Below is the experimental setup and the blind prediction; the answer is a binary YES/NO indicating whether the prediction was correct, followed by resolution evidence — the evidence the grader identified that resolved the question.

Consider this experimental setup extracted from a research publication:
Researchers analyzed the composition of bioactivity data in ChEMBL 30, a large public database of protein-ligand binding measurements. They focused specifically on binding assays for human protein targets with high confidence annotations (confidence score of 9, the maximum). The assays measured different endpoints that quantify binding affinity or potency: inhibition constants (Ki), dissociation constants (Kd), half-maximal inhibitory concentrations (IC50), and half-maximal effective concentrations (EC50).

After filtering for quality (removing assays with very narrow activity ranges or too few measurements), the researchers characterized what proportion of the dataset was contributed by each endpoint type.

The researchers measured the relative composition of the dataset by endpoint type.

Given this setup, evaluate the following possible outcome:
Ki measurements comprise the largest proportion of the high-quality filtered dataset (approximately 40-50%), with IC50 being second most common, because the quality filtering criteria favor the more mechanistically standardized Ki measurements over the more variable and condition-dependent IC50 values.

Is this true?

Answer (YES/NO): NO